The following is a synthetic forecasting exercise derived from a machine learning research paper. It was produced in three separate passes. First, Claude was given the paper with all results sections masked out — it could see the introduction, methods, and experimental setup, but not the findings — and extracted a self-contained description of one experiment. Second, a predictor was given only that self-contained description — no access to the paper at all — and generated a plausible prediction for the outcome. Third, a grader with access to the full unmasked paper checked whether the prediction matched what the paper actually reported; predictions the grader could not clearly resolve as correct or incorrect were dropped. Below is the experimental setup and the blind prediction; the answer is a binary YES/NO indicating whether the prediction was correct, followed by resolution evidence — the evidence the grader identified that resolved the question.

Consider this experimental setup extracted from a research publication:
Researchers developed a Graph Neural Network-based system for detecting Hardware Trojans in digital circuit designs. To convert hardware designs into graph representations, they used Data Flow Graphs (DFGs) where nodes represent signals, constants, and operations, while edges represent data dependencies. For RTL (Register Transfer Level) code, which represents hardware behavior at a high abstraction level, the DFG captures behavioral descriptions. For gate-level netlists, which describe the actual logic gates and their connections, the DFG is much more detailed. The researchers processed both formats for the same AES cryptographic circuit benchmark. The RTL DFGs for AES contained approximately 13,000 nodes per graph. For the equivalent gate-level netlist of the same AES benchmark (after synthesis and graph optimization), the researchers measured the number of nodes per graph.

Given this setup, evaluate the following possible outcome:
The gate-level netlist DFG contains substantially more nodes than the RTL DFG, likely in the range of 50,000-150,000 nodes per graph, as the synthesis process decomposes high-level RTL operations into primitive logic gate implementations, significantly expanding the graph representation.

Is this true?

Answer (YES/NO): YES